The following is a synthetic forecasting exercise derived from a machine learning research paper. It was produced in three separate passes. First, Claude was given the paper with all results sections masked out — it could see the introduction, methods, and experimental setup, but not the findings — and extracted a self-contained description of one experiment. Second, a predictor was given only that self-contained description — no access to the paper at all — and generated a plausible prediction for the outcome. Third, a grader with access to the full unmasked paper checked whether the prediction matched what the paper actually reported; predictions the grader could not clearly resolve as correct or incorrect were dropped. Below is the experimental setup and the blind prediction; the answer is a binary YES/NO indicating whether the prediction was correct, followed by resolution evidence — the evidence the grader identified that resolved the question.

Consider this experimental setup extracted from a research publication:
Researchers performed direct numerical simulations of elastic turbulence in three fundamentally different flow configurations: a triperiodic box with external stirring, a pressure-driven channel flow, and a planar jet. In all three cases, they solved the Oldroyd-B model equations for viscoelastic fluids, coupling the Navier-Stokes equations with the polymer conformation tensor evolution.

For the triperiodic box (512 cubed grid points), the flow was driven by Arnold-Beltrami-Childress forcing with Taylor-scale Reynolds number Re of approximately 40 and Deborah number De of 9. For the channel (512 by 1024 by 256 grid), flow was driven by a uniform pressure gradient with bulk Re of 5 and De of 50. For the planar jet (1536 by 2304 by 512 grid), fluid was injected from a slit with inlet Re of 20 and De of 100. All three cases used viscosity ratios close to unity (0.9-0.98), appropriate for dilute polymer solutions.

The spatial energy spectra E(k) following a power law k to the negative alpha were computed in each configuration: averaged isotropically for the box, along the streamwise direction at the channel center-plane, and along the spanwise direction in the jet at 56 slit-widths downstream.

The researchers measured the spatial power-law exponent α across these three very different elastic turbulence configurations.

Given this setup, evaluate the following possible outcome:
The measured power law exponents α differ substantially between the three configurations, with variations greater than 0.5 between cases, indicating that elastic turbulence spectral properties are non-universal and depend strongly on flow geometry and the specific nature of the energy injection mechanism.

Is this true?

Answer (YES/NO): NO